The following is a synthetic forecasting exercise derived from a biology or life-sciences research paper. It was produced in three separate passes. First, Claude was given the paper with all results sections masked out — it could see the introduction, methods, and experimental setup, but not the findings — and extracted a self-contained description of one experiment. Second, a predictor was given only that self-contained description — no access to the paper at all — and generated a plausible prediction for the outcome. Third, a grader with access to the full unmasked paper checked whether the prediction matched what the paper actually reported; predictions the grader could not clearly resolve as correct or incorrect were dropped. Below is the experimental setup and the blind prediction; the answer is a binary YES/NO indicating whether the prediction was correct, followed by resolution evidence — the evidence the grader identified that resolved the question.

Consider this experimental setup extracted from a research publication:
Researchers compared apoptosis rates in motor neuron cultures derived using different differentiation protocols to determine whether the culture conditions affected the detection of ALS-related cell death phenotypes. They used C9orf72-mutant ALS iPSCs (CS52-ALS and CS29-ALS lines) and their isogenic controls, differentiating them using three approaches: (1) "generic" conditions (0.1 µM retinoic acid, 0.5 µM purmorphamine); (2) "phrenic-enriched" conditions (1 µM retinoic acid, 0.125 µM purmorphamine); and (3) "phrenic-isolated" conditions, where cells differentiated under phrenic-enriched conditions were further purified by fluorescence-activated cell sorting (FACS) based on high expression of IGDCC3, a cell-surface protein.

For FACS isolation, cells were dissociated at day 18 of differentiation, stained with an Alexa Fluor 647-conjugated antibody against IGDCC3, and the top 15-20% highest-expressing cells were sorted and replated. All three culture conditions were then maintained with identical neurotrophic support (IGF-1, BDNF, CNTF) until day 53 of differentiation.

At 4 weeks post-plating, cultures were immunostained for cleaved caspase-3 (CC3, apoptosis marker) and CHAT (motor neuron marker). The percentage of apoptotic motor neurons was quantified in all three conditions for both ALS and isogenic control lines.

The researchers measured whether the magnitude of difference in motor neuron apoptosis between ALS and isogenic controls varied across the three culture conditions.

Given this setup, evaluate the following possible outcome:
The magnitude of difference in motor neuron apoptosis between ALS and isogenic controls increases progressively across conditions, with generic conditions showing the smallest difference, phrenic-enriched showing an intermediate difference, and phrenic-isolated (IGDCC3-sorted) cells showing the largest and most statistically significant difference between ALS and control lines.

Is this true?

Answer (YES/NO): YES